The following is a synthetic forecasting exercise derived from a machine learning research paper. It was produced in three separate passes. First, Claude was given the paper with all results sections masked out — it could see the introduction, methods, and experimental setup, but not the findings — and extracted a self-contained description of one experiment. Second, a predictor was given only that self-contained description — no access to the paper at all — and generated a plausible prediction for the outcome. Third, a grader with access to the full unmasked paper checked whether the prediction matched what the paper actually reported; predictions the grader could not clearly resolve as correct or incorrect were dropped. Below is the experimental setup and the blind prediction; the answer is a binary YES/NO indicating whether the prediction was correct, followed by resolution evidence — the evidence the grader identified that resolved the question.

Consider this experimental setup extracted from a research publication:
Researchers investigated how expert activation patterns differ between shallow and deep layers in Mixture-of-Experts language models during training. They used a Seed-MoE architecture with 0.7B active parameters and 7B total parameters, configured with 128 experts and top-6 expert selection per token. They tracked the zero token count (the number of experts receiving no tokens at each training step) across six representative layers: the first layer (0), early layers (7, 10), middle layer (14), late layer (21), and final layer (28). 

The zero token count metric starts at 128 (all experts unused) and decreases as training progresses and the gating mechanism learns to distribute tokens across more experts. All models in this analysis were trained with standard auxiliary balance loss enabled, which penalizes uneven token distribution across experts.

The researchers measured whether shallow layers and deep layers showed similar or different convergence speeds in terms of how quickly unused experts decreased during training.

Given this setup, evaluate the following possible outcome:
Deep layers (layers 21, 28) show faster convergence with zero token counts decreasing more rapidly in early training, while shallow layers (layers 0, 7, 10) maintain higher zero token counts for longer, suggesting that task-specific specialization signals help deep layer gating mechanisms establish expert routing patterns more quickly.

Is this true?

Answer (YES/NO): NO